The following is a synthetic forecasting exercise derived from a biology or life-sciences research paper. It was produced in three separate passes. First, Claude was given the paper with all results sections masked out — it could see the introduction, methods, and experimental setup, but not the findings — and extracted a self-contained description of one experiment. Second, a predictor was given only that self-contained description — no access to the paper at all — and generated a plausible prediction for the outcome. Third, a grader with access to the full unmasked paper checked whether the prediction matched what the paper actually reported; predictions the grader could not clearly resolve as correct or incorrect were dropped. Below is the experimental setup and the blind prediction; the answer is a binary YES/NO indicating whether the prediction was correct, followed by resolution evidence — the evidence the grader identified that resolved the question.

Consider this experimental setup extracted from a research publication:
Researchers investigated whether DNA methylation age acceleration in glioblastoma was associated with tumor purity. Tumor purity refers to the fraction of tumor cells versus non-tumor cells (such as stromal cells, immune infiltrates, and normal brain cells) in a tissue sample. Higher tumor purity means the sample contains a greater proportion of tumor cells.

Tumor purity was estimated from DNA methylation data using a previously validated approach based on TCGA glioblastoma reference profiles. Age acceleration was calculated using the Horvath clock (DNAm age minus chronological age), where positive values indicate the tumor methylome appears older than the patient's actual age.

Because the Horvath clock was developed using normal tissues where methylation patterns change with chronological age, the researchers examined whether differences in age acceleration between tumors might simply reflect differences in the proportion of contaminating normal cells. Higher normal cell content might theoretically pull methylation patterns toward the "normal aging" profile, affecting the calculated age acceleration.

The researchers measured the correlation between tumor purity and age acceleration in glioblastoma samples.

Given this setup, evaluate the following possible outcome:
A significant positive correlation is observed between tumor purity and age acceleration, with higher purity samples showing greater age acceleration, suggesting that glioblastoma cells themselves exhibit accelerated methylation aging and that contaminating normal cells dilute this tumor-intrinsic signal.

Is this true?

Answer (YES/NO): YES